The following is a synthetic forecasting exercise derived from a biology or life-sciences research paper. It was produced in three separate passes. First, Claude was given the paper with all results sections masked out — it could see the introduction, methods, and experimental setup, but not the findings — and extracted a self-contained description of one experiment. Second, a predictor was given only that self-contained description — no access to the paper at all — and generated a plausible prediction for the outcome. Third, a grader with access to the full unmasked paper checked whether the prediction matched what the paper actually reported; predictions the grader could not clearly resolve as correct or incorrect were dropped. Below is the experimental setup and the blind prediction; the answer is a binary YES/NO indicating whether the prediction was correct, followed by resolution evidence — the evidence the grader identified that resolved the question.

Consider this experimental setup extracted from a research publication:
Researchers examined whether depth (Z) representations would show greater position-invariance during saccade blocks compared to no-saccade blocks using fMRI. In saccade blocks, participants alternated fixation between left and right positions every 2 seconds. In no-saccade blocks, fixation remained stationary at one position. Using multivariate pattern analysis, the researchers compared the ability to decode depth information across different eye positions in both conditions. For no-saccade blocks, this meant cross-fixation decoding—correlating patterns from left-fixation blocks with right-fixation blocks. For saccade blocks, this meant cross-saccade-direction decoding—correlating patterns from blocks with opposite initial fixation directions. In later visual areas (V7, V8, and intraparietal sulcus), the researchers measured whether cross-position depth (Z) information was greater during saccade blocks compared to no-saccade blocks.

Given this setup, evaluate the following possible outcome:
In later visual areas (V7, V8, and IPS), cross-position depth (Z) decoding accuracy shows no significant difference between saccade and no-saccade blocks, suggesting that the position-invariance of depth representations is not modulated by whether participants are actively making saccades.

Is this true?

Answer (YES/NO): NO